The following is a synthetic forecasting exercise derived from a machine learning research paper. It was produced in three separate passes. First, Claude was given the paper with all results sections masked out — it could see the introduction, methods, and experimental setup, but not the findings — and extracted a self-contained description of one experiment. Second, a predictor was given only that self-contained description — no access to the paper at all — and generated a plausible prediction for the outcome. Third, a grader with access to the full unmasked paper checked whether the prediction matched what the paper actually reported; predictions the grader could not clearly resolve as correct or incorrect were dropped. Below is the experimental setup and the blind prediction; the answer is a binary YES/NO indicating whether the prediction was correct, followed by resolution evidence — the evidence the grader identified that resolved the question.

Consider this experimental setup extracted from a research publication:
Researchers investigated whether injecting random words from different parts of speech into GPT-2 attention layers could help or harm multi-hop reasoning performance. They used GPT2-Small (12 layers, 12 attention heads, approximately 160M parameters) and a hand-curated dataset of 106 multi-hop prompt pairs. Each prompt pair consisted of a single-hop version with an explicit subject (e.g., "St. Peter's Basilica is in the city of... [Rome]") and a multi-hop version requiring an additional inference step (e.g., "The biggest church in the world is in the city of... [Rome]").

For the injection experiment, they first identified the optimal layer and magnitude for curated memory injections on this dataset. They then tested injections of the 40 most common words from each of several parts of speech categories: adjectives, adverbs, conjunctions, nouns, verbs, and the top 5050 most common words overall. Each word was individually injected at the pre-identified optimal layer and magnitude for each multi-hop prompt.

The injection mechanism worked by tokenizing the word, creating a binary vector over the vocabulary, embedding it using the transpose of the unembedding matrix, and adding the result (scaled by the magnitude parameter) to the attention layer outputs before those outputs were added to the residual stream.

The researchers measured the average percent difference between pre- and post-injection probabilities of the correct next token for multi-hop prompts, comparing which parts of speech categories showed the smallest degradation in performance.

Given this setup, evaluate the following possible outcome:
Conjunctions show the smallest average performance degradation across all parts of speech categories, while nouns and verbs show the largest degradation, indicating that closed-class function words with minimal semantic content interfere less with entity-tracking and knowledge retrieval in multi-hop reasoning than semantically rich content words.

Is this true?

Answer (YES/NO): NO